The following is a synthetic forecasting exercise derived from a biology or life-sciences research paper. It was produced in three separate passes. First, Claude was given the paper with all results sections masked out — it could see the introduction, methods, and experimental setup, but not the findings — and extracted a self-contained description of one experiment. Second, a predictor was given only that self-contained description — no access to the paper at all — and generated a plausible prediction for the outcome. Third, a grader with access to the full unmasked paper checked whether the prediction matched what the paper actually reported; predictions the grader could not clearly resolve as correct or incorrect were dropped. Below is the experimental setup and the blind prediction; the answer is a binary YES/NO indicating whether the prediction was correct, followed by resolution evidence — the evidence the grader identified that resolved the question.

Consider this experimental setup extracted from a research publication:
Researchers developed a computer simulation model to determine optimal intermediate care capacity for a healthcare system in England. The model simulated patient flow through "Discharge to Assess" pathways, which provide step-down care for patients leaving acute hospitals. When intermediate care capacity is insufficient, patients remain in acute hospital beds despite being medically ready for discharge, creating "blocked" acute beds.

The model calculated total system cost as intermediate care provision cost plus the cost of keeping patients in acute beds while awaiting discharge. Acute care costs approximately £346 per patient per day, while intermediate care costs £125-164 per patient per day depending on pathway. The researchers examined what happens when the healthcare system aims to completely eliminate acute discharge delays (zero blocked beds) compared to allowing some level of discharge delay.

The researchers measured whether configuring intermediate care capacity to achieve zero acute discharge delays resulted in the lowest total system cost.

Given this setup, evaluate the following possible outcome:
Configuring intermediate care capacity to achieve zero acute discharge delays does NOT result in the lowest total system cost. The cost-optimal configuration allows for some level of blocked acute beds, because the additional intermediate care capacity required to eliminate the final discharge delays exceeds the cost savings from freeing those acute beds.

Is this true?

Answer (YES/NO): YES